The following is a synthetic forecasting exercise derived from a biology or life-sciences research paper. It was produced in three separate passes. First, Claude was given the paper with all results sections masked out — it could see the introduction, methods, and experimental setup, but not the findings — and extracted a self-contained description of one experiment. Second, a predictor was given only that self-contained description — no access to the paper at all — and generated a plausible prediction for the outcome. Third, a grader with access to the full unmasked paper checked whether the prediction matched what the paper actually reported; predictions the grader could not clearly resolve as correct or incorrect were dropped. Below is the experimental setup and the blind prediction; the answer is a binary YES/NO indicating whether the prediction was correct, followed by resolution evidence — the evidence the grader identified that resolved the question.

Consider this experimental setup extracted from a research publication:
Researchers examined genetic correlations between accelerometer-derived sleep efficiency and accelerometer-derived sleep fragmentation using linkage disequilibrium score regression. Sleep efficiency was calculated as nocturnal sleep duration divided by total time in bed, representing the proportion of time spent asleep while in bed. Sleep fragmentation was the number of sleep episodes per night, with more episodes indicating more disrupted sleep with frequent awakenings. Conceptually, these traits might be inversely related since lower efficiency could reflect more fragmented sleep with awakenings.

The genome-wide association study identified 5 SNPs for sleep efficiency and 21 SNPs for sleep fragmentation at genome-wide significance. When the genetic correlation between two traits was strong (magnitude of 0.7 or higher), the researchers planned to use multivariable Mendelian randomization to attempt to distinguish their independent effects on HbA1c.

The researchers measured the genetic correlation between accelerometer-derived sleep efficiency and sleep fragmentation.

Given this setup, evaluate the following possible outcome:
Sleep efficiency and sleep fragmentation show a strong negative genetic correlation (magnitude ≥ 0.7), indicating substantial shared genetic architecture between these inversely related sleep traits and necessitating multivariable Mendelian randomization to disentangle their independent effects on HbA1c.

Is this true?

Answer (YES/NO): NO